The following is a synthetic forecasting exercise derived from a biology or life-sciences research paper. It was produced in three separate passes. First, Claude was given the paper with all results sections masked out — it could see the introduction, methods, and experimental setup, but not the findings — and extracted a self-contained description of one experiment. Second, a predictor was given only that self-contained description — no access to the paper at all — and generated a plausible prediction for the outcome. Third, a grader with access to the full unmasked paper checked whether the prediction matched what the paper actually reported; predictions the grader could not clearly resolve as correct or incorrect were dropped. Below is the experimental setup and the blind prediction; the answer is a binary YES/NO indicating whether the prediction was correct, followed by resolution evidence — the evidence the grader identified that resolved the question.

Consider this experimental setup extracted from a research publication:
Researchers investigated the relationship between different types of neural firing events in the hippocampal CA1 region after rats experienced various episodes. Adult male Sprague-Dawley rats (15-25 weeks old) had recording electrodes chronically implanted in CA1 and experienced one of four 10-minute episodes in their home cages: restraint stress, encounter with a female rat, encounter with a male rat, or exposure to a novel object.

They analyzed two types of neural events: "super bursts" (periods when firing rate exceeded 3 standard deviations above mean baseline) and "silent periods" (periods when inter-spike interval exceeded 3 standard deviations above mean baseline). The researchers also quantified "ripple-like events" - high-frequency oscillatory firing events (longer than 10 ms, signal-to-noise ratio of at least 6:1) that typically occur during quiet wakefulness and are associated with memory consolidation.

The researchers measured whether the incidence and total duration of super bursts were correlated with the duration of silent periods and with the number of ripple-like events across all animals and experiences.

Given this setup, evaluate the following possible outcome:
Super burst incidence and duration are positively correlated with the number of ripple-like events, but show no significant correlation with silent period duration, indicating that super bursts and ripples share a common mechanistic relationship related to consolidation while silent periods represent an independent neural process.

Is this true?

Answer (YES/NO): YES